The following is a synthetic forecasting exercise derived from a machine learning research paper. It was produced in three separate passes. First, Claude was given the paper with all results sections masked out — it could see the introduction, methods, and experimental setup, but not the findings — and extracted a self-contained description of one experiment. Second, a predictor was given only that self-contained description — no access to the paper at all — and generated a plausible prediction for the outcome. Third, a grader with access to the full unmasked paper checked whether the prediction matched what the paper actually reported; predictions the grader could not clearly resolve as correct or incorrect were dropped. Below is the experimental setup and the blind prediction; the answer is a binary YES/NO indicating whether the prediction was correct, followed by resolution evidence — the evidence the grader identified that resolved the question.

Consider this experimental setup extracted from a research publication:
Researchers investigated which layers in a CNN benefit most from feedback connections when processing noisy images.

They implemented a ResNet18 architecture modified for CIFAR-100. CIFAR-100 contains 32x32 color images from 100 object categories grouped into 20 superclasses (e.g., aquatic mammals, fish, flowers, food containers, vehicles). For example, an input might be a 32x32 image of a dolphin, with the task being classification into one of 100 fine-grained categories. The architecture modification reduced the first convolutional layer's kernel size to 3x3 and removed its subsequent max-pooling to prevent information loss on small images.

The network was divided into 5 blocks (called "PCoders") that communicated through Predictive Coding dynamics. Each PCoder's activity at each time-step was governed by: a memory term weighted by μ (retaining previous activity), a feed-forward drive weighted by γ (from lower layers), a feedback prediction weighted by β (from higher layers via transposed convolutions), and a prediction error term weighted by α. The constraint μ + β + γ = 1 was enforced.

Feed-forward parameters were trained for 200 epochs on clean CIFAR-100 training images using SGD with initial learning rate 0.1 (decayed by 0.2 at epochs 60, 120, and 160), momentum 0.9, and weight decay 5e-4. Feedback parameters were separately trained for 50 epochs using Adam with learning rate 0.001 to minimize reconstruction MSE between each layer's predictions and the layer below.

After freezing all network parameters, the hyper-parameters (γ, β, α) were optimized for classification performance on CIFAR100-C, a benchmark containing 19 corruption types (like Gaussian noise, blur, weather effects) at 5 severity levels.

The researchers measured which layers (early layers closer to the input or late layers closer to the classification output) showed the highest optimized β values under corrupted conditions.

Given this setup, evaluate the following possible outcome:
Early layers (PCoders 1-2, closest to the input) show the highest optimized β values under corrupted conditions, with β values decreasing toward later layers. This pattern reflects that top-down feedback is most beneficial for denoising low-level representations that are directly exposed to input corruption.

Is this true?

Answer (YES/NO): YES